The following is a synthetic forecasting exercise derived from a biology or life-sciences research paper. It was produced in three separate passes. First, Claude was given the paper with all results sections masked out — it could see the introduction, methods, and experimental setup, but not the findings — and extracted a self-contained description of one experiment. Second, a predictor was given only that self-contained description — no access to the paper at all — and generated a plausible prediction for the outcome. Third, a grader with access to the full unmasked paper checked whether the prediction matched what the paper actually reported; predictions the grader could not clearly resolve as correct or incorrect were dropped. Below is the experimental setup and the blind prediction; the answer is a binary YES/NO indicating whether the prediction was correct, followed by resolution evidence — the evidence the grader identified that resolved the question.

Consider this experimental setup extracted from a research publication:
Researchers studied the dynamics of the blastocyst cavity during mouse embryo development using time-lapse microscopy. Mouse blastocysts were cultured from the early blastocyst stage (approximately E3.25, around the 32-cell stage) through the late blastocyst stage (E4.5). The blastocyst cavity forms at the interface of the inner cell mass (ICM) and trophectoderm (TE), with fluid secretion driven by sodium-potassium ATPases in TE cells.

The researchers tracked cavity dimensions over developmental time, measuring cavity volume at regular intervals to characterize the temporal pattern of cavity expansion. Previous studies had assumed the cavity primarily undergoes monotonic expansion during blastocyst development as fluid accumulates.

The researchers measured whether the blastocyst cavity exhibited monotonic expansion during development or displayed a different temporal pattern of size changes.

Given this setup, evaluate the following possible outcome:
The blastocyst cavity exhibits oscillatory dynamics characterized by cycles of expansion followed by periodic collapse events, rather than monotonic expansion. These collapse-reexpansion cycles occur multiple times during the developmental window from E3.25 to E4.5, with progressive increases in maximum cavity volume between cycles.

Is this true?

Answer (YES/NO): YES